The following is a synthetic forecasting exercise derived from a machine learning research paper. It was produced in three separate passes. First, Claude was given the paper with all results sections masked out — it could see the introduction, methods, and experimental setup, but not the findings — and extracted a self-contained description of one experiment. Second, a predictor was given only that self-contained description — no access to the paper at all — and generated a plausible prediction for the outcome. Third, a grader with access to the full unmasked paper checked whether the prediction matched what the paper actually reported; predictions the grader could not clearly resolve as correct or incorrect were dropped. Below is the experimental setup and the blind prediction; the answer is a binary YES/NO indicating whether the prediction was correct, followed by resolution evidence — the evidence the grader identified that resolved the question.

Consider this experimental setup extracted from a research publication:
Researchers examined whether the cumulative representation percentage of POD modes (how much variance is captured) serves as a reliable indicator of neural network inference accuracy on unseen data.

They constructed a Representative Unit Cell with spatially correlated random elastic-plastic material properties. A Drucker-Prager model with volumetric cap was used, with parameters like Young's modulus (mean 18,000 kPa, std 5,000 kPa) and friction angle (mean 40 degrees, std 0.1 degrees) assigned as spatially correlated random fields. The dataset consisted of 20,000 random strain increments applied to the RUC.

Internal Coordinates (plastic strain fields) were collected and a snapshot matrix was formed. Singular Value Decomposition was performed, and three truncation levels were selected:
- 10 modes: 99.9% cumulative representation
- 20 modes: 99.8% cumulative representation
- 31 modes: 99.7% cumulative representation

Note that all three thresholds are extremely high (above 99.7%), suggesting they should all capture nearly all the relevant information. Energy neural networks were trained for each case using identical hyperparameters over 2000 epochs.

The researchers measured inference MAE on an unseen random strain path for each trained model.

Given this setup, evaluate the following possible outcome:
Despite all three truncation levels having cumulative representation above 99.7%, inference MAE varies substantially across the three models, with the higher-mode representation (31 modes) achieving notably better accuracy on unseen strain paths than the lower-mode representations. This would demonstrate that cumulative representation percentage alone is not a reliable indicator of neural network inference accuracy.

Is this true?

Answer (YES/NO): YES